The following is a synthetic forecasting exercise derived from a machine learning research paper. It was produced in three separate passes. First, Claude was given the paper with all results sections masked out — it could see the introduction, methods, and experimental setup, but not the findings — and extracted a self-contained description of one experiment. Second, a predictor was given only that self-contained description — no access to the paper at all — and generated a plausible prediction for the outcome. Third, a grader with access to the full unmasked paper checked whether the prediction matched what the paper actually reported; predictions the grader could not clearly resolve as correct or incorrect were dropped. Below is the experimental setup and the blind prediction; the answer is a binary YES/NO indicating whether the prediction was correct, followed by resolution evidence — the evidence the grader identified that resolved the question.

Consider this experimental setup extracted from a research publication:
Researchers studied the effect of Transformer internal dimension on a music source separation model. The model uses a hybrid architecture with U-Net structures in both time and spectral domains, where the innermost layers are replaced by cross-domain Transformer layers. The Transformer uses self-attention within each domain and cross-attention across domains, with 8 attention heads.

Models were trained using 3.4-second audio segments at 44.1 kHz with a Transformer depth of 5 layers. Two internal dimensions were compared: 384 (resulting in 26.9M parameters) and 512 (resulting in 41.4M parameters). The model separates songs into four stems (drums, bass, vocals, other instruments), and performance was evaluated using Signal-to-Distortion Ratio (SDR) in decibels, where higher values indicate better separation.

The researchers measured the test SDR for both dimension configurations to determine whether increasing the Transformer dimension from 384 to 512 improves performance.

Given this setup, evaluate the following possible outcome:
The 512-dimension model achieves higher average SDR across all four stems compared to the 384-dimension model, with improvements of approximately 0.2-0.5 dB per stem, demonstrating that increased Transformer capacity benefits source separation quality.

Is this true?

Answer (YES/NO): NO